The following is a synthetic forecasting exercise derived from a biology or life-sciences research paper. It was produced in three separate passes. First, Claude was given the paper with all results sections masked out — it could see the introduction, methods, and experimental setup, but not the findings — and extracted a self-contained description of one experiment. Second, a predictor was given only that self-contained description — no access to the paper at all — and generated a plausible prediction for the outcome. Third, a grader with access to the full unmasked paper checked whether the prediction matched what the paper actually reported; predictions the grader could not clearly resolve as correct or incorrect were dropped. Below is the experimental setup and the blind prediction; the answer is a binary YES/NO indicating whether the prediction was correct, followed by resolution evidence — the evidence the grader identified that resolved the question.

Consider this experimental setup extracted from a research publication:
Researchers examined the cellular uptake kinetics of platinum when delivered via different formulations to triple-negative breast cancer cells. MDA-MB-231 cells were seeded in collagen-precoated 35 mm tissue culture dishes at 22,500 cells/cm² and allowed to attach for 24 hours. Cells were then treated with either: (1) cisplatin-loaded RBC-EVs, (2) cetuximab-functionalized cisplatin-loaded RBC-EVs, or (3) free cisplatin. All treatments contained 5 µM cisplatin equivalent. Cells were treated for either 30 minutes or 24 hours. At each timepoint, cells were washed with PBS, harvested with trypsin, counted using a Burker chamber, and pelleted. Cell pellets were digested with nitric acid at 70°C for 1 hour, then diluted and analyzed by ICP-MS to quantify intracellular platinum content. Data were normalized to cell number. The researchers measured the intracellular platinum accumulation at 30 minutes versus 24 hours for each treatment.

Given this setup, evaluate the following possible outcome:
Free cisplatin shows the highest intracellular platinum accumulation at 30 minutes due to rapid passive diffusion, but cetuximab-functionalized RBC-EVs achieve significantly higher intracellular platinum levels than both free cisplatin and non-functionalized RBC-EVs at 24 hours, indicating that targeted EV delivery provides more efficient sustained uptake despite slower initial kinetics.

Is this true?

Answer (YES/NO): NO